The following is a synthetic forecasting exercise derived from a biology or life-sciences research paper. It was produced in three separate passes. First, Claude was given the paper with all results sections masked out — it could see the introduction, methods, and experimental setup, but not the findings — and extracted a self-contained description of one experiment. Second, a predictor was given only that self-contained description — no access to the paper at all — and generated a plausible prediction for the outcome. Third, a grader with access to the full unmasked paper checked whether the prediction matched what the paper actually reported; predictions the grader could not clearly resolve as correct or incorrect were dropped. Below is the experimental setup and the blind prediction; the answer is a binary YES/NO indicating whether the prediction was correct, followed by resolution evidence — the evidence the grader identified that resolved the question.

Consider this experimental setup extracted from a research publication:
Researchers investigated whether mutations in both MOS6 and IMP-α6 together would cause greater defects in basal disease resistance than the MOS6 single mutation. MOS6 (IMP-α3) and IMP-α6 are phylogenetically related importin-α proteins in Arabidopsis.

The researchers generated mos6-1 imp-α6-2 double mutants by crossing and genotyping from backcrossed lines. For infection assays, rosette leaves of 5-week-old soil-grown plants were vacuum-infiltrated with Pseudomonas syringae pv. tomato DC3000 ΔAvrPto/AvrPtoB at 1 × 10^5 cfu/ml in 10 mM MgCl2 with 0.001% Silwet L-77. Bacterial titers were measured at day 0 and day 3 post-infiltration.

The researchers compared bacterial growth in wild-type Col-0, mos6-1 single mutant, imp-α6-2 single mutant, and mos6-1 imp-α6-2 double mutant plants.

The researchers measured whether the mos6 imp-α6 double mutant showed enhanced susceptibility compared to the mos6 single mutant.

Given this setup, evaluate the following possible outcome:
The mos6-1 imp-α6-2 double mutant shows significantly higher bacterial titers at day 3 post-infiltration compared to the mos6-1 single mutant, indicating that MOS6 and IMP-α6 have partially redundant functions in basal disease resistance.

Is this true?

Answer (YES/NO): NO